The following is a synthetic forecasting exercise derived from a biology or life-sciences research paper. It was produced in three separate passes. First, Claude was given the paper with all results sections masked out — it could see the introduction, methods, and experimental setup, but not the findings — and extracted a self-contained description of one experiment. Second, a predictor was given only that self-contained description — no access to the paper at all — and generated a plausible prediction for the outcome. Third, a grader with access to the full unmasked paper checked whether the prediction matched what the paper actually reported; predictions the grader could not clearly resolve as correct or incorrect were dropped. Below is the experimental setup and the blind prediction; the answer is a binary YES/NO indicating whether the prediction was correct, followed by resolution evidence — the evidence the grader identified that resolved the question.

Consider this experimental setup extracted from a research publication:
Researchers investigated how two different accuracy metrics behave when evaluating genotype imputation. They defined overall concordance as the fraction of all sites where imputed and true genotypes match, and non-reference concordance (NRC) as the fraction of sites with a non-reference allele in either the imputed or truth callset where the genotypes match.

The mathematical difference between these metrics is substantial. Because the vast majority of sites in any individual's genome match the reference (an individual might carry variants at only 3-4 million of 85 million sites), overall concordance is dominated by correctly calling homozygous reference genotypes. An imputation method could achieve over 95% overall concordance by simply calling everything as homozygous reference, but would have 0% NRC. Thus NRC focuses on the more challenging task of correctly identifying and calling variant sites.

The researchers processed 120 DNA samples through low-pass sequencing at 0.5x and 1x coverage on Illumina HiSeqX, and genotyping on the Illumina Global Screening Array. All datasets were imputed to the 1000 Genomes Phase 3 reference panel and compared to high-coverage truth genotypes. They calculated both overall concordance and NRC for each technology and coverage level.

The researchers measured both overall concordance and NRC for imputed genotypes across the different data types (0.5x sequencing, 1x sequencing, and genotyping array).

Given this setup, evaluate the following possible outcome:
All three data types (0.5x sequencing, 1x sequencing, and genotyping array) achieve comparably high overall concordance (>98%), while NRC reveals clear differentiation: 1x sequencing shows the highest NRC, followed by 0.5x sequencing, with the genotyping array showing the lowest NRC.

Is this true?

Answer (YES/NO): NO